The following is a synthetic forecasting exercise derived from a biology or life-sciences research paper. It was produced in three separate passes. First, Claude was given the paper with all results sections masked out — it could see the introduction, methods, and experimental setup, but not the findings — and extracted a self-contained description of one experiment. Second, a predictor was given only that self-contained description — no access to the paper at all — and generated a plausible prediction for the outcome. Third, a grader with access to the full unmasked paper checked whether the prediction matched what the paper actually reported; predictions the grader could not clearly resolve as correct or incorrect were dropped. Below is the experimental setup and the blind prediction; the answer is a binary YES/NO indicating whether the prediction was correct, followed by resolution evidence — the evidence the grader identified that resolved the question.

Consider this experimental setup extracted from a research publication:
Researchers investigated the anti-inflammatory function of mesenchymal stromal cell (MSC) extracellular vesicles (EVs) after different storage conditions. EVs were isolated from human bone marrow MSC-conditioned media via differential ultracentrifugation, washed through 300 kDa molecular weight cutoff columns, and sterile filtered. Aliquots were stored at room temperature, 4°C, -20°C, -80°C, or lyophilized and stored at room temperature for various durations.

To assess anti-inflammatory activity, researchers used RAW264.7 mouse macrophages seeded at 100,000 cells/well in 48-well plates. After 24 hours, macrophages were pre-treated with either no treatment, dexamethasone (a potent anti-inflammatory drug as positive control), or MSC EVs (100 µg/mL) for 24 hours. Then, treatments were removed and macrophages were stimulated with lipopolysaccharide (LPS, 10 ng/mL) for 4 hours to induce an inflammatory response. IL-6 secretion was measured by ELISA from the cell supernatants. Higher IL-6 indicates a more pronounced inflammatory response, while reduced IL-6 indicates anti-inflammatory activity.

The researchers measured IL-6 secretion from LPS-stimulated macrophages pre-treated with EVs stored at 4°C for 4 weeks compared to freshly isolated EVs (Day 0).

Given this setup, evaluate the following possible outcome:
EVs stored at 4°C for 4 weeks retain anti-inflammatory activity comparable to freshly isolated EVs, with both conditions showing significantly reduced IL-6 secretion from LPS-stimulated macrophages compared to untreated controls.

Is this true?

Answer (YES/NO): NO